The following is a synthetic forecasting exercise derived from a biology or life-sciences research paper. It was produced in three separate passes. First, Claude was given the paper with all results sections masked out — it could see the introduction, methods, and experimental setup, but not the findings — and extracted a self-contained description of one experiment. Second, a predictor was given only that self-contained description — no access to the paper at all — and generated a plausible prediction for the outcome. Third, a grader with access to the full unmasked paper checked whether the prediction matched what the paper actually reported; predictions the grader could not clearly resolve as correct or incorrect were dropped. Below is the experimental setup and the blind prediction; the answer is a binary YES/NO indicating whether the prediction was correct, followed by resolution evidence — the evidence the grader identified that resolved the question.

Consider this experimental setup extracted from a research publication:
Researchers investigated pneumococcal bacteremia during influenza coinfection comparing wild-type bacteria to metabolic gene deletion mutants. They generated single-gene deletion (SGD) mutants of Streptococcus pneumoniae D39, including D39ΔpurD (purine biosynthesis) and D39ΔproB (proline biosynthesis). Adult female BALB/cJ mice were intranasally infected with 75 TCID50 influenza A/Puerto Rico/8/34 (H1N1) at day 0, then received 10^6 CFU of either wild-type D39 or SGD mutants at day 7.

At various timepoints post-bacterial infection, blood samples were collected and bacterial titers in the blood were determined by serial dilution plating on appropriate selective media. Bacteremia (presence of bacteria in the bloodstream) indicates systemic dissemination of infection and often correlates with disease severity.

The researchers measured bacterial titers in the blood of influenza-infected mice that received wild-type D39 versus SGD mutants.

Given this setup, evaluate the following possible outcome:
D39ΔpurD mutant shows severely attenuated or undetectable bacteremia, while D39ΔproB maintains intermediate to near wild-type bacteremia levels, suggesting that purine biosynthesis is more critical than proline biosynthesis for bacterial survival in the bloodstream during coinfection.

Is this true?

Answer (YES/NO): NO